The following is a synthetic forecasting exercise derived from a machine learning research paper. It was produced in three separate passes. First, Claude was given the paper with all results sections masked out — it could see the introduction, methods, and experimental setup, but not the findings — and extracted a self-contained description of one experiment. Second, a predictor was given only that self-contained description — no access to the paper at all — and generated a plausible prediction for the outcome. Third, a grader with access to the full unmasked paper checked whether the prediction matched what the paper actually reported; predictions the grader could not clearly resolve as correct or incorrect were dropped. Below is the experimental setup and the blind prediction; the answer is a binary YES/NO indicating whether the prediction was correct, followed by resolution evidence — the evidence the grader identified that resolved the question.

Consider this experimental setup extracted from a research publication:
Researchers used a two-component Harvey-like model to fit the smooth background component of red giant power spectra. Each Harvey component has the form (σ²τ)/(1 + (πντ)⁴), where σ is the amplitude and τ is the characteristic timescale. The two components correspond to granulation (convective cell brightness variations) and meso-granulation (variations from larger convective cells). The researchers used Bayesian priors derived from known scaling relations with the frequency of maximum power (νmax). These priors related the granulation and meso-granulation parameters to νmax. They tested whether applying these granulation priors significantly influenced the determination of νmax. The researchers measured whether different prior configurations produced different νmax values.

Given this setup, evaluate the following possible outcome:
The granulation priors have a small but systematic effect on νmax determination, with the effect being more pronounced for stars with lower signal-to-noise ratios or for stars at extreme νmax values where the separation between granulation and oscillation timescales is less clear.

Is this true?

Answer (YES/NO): NO